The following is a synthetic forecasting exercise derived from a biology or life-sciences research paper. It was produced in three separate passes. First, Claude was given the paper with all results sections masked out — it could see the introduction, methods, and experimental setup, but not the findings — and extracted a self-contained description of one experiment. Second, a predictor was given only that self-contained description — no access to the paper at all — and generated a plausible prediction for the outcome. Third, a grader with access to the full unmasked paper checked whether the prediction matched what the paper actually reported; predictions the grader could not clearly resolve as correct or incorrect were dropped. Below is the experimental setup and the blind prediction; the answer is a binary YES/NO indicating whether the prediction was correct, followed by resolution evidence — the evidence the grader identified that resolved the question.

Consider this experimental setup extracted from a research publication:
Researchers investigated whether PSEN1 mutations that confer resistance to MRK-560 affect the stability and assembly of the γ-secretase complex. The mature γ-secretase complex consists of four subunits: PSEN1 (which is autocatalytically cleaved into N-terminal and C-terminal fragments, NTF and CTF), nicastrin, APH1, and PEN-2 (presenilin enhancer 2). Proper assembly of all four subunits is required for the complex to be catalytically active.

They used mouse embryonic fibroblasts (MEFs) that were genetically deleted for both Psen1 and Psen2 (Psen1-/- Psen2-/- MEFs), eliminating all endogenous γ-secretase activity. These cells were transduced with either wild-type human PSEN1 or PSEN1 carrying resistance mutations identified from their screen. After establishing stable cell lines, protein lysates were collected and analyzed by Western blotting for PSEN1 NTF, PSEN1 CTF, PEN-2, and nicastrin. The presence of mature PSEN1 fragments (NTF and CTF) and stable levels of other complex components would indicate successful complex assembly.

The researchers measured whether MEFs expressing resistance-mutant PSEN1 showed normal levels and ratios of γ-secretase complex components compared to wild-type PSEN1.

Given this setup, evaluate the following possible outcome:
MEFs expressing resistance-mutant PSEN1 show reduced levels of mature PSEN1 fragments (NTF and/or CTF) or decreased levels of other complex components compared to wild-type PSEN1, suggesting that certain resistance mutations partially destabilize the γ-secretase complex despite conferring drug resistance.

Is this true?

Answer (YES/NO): NO